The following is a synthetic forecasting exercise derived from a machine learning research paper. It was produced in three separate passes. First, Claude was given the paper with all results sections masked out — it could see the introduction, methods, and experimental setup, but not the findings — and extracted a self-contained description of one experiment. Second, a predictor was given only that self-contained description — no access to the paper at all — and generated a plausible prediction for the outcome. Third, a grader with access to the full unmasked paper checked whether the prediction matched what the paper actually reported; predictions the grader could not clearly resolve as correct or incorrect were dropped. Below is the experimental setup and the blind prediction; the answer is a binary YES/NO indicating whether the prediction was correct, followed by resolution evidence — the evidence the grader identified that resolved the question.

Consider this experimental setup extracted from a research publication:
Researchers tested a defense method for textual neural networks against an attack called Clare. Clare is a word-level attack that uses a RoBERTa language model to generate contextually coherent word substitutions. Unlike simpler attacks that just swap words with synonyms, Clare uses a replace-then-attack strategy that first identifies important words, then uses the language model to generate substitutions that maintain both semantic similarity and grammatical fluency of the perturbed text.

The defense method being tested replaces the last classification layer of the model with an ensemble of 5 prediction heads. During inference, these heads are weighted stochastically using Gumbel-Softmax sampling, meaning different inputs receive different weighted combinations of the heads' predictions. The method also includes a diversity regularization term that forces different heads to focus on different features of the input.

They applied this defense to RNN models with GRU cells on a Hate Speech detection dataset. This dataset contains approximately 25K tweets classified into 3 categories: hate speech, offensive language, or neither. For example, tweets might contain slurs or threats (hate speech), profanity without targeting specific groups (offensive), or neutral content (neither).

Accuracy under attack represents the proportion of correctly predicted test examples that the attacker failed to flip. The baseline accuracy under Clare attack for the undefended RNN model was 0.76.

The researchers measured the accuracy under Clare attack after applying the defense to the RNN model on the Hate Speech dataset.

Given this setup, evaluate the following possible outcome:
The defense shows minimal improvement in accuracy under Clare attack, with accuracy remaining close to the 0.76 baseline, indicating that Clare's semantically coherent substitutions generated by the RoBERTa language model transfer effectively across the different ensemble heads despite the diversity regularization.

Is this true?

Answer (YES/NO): NO